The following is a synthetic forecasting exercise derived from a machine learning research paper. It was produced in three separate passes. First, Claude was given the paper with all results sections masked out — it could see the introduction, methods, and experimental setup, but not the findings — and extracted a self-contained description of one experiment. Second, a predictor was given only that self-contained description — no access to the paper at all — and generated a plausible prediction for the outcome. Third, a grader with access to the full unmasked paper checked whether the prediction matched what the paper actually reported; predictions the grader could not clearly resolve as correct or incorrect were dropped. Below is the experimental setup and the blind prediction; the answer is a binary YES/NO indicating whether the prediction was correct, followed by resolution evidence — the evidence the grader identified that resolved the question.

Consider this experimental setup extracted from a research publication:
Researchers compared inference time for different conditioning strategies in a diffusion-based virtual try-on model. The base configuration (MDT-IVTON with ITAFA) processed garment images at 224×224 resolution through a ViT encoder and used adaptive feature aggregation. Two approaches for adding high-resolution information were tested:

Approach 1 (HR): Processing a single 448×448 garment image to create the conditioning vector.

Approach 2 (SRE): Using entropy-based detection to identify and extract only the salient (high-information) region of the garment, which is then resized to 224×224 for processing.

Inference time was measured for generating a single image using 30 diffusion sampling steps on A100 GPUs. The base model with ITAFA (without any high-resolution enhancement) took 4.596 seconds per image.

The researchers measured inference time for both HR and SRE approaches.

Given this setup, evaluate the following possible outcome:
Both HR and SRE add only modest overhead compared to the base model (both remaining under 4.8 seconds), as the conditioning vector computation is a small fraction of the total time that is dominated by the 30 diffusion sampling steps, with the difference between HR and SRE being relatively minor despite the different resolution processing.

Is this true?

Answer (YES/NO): NO